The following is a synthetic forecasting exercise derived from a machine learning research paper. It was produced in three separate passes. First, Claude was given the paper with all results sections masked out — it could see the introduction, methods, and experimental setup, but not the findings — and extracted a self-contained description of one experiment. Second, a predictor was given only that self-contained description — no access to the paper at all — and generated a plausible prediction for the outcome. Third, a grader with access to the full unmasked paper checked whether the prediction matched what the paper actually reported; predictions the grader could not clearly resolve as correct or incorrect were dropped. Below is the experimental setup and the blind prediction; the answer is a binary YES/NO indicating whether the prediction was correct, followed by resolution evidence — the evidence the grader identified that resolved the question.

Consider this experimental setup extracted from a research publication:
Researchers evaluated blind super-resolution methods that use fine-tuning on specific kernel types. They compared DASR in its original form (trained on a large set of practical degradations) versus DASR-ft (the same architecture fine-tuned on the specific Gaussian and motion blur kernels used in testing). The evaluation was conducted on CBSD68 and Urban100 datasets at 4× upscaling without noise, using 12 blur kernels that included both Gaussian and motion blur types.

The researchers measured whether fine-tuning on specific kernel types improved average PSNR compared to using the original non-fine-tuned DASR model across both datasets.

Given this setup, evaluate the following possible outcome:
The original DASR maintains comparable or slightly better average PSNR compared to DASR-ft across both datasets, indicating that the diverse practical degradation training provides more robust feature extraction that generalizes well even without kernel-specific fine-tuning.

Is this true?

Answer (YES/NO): NO